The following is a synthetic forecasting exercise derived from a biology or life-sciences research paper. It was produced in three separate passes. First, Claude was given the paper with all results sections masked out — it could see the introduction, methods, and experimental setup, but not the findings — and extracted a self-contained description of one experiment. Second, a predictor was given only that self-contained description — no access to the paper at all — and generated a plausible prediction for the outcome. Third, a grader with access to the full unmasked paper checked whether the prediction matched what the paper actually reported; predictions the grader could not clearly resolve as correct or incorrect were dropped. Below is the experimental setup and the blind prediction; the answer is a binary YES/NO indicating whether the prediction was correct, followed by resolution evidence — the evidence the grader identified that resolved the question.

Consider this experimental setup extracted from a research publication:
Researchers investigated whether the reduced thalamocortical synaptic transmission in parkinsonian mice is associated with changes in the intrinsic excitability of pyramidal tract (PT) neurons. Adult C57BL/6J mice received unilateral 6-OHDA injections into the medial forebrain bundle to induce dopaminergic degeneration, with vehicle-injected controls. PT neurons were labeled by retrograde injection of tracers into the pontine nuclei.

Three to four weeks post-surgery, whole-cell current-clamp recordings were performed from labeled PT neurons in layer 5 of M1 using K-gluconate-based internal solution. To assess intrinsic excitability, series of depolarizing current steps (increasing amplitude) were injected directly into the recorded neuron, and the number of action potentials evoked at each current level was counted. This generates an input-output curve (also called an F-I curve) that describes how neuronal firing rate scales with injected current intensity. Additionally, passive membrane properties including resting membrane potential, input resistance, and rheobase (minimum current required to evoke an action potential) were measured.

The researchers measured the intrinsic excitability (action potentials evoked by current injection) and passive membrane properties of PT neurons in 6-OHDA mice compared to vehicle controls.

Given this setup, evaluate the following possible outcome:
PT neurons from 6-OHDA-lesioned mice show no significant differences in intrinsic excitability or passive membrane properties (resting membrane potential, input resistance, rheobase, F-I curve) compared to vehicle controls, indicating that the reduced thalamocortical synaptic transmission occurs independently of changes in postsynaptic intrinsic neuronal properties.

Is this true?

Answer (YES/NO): NO